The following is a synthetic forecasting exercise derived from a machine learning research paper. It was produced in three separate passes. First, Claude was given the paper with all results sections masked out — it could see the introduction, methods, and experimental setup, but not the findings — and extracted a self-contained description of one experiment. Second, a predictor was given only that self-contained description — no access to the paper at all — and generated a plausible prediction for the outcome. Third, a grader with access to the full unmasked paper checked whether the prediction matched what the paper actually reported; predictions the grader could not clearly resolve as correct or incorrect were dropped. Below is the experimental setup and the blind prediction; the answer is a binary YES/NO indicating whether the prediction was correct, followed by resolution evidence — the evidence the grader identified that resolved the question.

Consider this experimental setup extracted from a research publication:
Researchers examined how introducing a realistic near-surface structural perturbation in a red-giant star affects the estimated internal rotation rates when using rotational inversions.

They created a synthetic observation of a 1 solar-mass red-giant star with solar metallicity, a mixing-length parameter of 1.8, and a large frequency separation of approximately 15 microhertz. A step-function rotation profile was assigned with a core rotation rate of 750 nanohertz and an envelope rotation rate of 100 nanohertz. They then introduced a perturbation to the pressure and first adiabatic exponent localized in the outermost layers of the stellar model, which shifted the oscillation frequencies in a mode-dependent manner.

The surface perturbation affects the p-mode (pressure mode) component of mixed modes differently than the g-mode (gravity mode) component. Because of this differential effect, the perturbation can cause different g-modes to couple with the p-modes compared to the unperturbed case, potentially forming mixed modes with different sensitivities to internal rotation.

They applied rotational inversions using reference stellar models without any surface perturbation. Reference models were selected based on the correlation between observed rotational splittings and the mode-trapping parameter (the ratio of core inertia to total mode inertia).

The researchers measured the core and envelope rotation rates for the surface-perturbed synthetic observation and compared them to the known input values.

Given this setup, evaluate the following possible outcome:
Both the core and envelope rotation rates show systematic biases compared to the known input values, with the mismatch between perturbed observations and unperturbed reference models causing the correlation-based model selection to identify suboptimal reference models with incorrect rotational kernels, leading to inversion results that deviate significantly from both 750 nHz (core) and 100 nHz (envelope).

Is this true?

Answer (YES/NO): NO